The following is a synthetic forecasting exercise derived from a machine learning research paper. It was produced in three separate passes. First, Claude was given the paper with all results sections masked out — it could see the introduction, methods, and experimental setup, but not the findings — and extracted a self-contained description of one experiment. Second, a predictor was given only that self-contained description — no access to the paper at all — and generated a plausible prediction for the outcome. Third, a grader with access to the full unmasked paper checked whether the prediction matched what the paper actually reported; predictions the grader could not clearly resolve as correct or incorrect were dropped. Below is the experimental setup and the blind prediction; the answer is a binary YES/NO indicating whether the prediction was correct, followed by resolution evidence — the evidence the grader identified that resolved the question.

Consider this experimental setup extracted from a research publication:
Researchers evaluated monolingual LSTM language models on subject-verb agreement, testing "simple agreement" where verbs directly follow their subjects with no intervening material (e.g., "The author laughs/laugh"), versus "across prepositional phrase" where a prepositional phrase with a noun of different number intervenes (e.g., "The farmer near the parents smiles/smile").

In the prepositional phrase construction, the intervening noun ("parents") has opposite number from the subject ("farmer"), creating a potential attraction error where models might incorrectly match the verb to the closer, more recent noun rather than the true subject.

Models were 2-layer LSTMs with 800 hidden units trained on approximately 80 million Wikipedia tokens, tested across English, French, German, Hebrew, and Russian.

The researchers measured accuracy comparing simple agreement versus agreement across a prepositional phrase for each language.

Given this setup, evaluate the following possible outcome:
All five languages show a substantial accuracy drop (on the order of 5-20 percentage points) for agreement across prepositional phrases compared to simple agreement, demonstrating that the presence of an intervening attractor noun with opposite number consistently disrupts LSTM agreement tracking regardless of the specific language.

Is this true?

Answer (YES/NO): NO